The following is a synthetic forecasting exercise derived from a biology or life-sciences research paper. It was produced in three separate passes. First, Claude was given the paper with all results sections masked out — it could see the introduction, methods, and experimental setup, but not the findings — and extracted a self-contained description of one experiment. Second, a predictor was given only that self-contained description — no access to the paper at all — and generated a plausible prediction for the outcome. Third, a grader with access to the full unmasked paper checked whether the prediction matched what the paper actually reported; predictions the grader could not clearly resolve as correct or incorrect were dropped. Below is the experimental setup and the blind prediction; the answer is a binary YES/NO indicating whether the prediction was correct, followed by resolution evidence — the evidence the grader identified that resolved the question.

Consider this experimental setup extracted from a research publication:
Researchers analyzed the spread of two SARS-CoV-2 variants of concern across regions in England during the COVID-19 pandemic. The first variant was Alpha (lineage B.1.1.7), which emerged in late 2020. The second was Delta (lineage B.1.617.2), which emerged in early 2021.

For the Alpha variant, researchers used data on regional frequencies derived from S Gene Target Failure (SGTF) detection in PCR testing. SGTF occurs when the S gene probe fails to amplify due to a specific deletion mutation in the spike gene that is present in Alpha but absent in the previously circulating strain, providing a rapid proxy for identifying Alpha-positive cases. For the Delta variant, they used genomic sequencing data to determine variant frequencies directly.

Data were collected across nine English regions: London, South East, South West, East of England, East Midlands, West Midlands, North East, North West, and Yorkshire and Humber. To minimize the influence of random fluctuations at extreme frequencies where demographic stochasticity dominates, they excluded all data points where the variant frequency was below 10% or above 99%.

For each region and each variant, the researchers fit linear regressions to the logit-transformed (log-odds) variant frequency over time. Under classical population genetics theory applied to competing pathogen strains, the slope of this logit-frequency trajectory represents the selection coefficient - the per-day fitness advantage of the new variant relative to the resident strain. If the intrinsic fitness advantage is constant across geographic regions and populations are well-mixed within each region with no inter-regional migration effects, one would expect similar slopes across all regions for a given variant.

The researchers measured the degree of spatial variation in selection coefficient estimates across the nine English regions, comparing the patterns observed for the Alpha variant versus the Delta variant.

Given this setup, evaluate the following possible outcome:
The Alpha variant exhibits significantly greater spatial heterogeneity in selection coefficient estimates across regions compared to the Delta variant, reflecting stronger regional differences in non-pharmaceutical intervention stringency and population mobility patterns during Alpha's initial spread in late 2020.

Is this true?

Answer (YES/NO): NO